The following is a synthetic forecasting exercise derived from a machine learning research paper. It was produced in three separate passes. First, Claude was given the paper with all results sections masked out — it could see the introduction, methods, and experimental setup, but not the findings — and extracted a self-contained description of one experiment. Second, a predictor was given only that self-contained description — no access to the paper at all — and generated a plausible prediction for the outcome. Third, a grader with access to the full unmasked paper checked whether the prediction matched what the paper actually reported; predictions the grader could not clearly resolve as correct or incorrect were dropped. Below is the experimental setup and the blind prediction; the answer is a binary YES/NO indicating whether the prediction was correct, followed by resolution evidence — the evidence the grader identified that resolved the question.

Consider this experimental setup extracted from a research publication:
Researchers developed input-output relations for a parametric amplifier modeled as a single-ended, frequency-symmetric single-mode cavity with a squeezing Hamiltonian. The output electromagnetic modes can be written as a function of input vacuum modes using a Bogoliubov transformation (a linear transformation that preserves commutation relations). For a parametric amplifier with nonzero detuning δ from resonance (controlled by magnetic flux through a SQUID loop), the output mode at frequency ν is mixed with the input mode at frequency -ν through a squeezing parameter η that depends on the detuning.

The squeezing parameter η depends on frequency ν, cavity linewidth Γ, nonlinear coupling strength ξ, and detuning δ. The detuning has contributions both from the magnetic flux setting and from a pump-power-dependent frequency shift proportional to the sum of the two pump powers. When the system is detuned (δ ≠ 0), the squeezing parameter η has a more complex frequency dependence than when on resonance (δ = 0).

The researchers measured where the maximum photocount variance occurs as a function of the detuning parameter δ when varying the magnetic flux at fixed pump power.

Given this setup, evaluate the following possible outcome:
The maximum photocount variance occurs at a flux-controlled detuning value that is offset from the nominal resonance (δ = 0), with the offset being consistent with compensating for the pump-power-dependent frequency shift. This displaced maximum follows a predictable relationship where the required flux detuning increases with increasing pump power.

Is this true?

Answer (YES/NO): NO